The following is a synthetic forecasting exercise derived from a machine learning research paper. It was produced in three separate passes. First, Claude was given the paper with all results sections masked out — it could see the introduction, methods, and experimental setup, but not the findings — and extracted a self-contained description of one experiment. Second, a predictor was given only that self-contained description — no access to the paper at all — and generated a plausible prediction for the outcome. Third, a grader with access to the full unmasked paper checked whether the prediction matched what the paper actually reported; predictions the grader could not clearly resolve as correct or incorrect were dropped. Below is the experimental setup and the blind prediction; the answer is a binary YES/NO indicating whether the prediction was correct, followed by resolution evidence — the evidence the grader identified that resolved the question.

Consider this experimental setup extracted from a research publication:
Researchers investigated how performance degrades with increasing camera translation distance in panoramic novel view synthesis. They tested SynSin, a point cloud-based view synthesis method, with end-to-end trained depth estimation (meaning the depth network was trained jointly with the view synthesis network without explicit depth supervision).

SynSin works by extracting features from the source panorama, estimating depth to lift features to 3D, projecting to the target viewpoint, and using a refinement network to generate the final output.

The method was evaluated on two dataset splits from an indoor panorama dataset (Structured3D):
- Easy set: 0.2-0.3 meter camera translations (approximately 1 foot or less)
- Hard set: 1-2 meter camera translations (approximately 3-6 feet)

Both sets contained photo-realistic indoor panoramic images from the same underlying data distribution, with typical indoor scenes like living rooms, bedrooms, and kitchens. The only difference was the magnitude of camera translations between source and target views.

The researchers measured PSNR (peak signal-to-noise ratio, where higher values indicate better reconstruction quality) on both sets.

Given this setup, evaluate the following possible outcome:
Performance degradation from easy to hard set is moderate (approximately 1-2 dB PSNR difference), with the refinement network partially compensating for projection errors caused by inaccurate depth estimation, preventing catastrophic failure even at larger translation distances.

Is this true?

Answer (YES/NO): YES